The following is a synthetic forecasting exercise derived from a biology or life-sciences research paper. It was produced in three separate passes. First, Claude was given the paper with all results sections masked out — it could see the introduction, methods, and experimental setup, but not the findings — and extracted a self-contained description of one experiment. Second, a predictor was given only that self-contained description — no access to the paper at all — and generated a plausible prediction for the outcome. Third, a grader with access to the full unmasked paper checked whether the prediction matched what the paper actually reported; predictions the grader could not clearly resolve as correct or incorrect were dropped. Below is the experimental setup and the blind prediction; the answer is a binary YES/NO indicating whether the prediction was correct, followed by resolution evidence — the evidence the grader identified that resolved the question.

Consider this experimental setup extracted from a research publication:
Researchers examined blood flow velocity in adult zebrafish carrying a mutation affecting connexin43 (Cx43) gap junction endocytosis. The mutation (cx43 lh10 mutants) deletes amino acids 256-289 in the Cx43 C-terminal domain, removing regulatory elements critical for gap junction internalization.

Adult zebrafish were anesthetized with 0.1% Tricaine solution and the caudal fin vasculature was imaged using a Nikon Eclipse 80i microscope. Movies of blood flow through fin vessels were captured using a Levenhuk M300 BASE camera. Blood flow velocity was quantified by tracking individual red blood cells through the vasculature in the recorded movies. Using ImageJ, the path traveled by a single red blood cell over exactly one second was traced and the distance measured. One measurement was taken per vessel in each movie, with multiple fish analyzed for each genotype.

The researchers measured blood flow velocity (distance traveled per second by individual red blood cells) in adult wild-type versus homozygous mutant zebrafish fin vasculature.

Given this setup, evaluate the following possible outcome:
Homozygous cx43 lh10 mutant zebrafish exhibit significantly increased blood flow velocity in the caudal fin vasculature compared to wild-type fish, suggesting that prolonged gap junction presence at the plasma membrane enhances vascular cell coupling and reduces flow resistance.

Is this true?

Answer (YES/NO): NO